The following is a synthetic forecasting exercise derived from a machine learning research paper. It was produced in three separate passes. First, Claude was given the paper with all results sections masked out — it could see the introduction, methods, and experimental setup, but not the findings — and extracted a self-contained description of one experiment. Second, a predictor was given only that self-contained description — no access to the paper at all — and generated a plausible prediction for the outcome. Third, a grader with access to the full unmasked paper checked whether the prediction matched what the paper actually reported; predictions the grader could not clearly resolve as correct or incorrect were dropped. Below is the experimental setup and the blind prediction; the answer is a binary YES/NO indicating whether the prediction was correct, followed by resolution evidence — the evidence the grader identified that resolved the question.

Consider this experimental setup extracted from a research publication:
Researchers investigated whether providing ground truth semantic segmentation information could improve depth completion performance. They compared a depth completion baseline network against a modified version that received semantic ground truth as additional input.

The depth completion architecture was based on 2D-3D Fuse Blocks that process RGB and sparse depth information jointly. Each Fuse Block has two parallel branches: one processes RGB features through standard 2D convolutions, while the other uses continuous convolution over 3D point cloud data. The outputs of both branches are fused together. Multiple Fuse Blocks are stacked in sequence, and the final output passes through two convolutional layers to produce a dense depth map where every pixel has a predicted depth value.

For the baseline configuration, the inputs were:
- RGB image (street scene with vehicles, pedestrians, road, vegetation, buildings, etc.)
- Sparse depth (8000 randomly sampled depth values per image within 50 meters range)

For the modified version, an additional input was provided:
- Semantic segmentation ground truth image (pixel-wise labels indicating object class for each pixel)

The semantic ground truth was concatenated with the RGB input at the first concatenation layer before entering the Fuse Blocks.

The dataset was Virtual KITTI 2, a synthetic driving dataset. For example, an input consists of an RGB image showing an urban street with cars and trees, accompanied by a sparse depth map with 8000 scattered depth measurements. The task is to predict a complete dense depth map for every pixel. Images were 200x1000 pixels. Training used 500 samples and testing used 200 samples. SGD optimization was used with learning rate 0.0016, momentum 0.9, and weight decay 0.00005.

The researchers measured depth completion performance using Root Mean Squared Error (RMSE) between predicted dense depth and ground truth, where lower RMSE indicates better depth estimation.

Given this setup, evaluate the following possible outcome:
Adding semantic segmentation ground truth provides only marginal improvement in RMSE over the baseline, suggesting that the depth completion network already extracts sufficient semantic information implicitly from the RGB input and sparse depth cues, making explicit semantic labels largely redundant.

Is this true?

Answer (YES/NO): NO